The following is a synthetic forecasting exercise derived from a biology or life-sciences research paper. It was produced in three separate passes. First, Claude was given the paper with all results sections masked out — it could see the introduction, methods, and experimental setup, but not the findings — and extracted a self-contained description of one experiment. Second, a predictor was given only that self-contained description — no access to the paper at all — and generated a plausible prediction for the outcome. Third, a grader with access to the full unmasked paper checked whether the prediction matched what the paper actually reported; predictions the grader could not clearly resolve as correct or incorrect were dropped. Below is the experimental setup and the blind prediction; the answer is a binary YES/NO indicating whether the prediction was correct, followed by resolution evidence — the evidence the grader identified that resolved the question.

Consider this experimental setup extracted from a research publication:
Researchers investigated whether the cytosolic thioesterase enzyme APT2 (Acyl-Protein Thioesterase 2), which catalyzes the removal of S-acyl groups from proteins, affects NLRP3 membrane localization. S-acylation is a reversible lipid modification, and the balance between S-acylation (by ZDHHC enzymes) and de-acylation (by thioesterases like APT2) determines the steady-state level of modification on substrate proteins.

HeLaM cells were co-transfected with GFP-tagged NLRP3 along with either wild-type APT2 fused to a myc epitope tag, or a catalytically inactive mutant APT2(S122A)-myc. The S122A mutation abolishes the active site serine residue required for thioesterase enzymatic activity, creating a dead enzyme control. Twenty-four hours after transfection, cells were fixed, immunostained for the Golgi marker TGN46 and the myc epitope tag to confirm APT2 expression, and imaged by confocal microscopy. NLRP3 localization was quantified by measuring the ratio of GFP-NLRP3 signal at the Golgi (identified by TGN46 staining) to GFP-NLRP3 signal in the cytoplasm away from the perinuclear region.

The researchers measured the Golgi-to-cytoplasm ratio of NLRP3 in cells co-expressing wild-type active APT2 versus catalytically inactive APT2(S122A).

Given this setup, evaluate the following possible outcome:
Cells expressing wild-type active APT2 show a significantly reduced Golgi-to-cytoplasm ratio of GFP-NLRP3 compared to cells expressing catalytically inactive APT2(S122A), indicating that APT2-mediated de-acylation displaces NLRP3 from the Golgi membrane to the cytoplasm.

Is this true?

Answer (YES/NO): YES